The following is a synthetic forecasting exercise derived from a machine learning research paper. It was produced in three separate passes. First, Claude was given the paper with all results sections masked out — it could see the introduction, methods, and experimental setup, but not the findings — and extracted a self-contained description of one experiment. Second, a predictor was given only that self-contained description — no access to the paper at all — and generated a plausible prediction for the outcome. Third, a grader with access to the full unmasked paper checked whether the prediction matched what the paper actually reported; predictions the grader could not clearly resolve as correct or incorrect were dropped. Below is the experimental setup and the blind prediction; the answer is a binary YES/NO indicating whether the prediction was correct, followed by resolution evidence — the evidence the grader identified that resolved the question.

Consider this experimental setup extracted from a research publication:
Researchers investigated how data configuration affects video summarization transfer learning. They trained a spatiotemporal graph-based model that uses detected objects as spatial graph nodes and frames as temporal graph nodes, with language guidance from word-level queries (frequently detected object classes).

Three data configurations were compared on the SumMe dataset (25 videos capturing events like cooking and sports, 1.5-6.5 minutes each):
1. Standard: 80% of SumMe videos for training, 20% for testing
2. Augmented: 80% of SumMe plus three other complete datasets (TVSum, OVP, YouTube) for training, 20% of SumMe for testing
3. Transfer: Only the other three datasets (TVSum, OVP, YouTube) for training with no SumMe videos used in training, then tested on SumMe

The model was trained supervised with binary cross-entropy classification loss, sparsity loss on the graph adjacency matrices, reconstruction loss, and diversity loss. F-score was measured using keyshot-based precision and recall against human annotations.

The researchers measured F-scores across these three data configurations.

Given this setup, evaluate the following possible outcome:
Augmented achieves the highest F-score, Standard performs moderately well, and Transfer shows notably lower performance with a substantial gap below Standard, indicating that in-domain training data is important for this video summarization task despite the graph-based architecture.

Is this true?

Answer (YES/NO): NO